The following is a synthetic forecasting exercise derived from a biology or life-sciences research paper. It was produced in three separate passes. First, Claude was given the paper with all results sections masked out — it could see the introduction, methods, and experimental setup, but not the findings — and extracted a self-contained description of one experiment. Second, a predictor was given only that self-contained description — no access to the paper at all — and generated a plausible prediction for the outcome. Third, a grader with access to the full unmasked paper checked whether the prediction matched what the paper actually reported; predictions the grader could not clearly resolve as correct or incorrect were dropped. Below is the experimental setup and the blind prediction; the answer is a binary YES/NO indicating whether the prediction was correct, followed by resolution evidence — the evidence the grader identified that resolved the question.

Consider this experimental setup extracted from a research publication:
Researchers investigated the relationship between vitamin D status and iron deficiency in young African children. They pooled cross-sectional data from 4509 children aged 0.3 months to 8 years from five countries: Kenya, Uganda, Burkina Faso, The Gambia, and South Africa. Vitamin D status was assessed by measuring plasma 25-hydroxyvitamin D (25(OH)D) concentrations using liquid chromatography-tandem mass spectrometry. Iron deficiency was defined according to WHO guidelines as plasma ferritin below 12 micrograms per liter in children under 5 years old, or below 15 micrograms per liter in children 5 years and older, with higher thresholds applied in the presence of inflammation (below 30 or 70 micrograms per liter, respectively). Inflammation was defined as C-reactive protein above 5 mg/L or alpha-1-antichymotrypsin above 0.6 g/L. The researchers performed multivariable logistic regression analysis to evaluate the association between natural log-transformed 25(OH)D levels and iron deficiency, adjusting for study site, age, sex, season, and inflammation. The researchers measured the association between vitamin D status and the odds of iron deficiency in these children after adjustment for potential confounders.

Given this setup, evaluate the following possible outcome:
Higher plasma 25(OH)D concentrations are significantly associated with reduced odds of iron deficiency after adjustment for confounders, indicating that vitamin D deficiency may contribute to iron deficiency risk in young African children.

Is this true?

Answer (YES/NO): YES